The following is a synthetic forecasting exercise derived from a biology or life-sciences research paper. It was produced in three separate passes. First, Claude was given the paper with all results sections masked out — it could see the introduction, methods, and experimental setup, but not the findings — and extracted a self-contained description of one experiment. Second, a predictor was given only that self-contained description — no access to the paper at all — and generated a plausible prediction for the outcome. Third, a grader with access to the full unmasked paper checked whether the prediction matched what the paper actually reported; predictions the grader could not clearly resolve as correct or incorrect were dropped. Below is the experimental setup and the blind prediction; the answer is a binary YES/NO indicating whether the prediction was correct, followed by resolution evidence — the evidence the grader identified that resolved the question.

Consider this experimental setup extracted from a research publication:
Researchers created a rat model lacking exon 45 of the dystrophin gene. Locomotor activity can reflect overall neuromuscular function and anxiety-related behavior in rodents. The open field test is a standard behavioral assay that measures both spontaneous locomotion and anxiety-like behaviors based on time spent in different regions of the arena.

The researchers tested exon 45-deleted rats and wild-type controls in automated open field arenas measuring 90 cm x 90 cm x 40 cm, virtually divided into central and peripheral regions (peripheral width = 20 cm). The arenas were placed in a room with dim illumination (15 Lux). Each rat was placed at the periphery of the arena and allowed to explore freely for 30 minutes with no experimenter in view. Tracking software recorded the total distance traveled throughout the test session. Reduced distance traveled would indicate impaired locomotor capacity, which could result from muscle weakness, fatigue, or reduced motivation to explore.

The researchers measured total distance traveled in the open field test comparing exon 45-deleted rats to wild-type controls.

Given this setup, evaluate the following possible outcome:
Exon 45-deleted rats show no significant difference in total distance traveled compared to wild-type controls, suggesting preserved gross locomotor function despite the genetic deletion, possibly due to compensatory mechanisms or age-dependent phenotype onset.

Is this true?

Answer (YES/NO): NO